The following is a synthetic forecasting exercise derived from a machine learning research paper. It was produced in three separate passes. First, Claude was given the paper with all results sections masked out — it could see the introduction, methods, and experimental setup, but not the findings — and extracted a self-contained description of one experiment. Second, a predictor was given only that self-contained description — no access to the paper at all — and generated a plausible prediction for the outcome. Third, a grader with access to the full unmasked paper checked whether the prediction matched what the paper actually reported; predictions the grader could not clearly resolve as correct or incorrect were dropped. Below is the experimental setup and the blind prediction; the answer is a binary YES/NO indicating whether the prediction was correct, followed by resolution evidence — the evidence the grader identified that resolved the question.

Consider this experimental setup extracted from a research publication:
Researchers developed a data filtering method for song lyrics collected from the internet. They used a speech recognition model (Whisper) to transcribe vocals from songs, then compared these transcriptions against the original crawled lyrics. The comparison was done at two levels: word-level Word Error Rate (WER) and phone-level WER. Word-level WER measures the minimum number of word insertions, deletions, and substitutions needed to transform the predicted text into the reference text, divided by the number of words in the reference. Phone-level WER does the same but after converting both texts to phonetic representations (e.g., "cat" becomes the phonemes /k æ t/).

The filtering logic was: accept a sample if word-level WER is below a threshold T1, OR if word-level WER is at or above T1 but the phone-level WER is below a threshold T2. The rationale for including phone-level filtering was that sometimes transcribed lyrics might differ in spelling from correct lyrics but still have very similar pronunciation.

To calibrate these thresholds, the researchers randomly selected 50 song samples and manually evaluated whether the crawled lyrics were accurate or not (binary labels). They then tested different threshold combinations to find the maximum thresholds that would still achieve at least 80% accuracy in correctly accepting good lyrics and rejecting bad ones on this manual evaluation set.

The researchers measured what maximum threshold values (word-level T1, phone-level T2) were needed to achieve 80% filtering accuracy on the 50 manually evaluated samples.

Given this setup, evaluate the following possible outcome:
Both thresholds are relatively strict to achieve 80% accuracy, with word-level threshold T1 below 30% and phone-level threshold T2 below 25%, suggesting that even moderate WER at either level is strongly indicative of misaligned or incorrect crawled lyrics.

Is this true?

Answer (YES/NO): NO